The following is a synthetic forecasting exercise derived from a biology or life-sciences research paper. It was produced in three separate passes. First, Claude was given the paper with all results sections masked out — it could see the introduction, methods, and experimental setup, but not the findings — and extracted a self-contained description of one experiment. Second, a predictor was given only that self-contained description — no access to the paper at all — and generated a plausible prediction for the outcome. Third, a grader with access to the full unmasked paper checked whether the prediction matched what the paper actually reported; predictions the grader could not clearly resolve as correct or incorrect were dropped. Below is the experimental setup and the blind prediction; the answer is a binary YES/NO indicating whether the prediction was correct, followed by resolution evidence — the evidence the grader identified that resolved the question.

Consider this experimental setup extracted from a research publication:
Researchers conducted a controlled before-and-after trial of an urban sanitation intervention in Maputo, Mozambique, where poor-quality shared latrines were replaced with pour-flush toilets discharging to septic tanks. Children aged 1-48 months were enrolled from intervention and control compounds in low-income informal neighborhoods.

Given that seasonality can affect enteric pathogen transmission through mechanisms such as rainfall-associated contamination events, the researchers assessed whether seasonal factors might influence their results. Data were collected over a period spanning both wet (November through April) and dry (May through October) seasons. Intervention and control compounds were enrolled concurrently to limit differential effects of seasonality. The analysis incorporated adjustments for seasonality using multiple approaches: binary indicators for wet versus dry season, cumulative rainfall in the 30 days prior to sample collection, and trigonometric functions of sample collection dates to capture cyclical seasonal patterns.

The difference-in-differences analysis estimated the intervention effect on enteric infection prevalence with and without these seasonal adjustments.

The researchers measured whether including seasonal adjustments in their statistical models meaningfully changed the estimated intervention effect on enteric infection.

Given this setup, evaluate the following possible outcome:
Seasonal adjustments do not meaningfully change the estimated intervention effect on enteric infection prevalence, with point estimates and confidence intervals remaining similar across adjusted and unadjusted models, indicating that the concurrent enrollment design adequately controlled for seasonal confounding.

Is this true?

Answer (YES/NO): YES